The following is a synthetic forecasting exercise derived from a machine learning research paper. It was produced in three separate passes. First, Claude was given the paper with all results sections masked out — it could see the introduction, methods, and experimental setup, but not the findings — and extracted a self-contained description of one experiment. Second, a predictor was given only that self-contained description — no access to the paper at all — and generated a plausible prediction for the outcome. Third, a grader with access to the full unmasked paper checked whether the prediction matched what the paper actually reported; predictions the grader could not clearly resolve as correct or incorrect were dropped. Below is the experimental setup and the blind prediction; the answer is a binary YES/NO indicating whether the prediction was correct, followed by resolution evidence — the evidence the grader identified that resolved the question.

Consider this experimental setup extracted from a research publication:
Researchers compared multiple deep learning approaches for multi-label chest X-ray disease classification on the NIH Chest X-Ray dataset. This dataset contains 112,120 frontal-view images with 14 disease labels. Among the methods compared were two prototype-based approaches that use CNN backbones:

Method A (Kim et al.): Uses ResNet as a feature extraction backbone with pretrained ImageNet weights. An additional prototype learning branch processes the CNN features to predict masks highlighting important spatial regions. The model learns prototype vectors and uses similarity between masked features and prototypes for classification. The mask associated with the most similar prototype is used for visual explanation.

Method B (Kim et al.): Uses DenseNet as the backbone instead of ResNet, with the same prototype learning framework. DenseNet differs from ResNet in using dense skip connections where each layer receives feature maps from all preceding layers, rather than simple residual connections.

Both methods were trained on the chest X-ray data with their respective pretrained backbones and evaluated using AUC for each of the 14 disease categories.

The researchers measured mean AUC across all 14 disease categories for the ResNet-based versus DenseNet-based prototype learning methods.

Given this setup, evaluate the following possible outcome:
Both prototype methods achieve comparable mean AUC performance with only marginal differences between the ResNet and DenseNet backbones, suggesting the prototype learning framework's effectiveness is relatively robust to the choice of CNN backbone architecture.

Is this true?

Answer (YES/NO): YES